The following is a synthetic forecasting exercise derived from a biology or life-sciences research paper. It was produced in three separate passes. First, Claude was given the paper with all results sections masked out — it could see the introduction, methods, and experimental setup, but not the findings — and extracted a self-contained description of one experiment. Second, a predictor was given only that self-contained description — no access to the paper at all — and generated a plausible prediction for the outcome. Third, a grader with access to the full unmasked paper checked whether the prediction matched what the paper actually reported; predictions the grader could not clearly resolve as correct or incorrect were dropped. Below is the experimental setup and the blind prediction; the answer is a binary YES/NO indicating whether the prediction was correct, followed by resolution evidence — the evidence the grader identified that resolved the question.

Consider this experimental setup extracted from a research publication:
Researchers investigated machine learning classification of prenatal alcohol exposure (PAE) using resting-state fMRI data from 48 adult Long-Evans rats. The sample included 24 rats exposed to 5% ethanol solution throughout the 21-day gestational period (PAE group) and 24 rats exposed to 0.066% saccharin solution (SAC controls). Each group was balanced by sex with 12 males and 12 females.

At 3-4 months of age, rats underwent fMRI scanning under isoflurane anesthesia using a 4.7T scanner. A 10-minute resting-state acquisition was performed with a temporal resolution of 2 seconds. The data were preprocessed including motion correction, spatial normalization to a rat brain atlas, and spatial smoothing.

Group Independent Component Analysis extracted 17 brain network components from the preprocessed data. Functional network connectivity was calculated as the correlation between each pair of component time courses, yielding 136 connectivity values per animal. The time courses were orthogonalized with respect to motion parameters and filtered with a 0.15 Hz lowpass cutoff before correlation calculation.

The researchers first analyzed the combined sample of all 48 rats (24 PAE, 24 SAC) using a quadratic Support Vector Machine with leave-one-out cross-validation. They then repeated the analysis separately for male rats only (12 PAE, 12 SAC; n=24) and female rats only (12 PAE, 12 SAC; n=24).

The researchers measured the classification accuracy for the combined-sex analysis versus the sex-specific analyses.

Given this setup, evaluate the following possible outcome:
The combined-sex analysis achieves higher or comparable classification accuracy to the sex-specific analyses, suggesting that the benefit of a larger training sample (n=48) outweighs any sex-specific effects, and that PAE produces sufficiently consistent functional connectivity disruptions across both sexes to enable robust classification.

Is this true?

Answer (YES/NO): NO